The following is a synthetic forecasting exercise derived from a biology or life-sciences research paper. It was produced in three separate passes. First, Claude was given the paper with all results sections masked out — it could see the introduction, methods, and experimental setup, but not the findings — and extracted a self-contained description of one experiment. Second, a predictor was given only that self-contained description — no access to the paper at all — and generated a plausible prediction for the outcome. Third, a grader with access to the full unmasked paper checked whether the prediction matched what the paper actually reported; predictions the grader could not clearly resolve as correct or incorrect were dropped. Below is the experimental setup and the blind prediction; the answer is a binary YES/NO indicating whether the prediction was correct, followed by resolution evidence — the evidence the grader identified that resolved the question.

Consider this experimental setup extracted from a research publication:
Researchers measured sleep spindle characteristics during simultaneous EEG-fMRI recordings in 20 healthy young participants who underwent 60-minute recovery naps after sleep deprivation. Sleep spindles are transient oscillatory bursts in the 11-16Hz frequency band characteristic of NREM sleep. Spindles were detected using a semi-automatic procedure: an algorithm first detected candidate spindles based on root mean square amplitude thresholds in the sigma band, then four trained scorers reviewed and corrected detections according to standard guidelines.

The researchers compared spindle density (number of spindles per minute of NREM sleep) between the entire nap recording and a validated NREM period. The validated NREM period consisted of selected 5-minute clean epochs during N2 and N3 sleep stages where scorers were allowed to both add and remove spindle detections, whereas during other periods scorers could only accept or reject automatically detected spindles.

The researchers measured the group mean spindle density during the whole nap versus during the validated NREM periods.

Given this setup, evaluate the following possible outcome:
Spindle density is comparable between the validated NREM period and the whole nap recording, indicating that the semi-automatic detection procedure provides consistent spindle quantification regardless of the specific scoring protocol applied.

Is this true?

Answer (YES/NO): NO